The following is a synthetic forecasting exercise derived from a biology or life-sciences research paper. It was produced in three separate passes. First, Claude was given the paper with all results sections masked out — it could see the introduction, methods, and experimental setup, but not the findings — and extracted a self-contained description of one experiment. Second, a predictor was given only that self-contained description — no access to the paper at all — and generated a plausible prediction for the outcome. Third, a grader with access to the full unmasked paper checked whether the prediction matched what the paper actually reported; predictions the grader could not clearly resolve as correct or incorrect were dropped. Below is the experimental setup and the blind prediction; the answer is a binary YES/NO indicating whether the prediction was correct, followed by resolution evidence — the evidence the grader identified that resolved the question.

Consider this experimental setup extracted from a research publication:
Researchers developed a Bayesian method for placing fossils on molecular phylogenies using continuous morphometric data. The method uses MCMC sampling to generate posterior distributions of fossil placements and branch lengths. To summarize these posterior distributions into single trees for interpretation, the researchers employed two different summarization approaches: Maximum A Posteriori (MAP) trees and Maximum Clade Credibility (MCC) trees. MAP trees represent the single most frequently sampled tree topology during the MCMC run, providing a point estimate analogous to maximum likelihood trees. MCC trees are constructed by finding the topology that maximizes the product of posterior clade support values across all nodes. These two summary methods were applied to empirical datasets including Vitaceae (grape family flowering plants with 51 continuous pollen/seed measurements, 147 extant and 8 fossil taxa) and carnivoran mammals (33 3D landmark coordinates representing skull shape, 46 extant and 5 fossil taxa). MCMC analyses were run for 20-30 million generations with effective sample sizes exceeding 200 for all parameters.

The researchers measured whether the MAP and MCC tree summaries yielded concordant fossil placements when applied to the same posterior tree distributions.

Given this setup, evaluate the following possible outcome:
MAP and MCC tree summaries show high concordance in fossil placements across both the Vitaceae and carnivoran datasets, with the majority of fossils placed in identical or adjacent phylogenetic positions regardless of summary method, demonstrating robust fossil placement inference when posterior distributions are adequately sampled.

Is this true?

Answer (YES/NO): YES